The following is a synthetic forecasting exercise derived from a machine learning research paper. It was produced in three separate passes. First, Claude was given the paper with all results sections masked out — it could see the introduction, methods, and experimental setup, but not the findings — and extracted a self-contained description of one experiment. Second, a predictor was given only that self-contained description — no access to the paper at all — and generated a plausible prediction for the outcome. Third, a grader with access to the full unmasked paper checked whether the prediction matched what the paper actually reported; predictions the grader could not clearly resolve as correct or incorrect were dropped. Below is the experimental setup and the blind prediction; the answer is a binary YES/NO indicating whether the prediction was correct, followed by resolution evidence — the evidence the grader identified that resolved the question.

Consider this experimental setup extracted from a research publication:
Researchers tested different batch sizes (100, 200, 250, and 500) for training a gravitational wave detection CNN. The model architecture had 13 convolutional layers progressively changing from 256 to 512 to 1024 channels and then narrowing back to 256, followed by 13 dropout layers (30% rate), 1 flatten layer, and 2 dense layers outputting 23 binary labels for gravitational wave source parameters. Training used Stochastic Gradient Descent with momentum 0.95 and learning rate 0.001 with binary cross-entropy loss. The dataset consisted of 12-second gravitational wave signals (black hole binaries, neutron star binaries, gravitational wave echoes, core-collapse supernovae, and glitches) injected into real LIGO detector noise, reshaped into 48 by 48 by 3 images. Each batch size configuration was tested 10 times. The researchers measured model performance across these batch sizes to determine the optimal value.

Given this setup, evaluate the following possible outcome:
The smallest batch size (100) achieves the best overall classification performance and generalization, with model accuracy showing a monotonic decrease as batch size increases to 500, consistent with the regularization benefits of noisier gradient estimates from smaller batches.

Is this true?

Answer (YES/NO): NO